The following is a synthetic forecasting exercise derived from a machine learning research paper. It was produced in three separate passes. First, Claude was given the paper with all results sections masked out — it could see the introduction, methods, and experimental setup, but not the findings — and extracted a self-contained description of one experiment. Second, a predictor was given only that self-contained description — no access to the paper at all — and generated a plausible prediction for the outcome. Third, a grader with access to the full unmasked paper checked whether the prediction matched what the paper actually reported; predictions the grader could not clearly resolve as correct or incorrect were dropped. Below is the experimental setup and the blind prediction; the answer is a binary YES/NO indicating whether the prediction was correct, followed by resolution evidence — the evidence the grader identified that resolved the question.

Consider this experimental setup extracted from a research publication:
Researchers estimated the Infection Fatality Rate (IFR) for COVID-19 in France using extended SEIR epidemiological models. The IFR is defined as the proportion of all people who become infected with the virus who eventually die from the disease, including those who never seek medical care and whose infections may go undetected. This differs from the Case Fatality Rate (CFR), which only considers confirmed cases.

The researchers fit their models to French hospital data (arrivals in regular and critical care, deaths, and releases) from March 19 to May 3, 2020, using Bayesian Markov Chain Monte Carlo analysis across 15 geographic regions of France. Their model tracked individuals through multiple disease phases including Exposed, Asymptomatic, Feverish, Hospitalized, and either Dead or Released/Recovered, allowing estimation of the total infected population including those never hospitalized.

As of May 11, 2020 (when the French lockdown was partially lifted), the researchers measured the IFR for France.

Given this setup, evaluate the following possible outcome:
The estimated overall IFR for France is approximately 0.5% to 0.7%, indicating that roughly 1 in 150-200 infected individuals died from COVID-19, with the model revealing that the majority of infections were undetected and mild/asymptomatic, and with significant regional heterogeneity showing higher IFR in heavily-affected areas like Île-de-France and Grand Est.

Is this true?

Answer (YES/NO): NO